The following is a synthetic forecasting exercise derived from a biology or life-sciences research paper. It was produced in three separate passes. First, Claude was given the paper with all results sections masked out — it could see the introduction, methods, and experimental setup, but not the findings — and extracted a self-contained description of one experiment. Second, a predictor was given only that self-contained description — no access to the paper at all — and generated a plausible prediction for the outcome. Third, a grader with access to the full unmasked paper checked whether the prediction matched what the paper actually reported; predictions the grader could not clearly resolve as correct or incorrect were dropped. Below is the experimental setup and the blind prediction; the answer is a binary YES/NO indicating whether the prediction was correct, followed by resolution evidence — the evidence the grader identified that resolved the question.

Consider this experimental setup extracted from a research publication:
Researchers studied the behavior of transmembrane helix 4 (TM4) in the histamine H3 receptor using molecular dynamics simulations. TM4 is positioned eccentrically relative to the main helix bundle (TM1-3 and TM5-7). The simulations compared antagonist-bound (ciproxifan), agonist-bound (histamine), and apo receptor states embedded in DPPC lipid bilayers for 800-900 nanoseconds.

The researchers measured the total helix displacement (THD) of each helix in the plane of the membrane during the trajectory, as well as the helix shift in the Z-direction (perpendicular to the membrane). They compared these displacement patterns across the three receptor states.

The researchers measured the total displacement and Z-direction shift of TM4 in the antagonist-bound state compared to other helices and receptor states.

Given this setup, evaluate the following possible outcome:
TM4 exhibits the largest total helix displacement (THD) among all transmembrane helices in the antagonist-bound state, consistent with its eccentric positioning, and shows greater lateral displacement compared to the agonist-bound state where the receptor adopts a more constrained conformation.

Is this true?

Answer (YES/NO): YES